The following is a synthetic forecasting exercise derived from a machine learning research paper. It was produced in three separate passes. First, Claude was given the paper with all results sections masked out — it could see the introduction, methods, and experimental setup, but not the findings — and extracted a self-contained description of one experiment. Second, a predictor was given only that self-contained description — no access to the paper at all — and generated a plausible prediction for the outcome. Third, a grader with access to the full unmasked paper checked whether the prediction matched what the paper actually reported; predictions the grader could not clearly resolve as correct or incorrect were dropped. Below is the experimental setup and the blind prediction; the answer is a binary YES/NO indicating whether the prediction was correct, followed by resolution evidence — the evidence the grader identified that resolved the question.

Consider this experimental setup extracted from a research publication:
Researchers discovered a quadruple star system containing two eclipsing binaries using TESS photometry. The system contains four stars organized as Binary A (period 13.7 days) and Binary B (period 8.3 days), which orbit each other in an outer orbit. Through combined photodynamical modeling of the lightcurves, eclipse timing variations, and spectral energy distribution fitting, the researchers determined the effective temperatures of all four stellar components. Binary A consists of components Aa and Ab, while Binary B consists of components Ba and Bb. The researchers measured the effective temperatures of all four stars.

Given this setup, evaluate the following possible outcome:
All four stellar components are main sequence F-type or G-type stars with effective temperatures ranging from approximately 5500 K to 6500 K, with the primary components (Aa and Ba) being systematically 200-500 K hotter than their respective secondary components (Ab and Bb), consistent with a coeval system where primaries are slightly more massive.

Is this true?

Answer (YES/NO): NO